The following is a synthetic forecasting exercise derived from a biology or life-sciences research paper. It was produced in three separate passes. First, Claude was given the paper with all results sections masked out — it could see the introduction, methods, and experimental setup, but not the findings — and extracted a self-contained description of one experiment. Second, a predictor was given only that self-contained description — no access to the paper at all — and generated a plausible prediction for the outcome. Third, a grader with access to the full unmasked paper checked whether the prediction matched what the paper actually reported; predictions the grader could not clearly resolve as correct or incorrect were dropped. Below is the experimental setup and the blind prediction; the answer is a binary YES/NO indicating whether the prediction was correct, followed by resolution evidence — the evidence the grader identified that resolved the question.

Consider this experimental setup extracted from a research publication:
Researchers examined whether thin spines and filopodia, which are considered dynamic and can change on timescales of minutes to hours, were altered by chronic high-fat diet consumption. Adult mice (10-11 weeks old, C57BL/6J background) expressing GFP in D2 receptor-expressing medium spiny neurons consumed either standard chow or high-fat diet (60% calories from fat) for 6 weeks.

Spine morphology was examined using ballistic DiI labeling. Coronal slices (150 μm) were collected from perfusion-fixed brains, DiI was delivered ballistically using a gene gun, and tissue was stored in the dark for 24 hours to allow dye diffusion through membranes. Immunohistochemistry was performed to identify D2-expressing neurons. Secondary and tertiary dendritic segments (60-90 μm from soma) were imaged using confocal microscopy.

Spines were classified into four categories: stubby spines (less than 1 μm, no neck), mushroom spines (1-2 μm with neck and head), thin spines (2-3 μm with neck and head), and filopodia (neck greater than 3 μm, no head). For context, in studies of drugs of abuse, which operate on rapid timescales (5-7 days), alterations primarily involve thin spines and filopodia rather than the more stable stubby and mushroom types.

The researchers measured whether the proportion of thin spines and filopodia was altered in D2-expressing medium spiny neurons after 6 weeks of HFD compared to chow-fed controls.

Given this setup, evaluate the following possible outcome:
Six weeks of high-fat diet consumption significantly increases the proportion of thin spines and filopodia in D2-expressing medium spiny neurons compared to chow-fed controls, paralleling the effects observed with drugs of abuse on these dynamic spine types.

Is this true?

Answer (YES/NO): NO